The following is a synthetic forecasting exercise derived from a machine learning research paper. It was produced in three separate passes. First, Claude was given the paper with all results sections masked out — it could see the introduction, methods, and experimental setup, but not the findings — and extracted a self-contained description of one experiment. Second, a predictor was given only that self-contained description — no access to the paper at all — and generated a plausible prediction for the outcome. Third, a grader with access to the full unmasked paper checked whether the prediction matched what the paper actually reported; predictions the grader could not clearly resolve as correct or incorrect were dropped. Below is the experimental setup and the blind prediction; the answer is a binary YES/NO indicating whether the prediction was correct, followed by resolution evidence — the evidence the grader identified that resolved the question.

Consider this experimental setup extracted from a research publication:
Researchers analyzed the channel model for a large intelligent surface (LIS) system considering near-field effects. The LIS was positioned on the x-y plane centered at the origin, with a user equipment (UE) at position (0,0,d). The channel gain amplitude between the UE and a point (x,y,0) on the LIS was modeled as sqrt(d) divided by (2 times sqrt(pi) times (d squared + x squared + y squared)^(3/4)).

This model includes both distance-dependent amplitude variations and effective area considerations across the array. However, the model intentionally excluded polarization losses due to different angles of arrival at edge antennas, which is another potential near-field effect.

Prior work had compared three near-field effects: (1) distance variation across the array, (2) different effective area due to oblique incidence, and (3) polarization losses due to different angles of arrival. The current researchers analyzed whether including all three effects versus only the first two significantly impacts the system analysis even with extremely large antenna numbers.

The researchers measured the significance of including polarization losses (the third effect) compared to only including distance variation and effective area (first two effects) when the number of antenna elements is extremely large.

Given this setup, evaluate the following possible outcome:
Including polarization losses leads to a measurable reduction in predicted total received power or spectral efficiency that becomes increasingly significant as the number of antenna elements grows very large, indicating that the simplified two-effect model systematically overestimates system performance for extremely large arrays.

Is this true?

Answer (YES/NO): NO